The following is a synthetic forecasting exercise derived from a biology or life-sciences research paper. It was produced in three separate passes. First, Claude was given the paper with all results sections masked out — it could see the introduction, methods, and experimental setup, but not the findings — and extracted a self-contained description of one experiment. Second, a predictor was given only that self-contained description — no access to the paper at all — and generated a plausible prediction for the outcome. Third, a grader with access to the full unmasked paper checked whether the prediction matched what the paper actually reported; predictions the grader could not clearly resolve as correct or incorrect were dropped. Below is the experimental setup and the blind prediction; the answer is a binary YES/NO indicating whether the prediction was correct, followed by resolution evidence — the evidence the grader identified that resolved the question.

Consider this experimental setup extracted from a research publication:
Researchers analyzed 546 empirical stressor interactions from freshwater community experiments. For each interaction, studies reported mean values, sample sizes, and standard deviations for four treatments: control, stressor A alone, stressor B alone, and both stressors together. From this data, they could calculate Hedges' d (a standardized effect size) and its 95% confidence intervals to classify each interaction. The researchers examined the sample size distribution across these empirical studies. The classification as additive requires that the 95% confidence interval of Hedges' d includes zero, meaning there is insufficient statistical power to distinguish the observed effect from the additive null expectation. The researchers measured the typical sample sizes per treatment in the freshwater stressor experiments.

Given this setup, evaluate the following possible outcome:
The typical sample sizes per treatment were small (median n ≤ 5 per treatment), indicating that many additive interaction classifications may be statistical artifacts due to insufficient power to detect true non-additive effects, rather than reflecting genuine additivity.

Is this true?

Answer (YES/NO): NO